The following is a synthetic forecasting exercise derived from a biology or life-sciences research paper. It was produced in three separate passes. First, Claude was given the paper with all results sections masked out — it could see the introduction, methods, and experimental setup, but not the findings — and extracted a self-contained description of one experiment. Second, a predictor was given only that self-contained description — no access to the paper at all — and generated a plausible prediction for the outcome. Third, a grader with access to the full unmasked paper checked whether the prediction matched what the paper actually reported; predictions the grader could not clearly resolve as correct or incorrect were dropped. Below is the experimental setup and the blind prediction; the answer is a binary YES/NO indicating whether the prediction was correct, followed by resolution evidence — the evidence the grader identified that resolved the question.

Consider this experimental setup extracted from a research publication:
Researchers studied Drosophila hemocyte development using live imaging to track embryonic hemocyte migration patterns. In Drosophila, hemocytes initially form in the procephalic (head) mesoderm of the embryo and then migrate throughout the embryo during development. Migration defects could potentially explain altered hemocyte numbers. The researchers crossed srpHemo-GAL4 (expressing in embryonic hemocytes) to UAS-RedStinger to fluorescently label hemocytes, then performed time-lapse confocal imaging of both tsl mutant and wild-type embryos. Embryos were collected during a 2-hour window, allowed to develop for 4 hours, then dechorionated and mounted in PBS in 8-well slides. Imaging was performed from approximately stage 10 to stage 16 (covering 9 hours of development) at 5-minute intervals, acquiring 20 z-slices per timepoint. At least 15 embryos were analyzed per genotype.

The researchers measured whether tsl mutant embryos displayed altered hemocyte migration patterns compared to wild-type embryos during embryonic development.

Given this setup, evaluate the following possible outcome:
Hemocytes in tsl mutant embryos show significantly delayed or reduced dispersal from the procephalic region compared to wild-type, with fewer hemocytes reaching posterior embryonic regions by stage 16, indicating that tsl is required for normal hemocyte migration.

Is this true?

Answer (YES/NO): NO